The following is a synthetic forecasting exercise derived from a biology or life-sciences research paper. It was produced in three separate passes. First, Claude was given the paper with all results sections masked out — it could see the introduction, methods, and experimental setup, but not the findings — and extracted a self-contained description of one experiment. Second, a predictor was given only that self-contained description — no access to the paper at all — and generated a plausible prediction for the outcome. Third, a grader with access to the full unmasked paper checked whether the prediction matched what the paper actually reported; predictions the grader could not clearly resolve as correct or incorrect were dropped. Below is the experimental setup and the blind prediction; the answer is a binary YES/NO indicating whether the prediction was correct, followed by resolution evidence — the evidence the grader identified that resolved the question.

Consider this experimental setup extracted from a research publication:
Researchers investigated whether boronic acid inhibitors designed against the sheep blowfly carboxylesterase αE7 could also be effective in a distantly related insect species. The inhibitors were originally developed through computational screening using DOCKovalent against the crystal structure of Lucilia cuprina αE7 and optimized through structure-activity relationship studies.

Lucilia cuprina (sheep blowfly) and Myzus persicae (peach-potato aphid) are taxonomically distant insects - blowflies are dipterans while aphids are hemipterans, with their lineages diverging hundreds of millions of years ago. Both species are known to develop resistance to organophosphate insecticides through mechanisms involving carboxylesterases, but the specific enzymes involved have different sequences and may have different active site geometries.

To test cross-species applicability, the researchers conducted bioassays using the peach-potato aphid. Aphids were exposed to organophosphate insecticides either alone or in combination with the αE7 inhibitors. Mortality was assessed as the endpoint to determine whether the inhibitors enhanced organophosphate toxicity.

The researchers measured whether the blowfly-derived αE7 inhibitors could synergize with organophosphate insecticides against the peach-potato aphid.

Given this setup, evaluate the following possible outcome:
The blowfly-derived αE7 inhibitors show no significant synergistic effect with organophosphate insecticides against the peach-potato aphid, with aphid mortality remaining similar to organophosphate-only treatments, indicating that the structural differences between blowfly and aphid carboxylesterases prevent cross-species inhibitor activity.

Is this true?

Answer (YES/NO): NO